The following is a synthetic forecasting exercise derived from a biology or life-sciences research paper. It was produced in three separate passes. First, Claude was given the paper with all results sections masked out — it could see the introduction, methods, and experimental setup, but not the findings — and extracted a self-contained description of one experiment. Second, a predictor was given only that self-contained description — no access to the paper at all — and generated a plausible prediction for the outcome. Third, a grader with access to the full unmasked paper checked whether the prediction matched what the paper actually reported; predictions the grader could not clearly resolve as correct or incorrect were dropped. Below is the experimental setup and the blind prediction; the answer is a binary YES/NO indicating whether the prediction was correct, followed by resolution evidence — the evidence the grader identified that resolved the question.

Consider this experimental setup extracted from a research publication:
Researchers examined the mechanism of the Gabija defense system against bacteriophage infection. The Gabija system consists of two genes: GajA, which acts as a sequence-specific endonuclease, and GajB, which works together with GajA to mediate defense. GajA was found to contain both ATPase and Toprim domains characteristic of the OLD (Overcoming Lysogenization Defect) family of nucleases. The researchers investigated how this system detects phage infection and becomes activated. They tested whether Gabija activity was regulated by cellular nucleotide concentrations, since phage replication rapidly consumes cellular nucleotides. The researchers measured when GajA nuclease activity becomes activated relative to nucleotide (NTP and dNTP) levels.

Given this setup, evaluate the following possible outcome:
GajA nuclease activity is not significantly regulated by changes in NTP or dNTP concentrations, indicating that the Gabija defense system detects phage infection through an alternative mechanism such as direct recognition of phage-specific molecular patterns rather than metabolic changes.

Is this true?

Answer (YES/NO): NO